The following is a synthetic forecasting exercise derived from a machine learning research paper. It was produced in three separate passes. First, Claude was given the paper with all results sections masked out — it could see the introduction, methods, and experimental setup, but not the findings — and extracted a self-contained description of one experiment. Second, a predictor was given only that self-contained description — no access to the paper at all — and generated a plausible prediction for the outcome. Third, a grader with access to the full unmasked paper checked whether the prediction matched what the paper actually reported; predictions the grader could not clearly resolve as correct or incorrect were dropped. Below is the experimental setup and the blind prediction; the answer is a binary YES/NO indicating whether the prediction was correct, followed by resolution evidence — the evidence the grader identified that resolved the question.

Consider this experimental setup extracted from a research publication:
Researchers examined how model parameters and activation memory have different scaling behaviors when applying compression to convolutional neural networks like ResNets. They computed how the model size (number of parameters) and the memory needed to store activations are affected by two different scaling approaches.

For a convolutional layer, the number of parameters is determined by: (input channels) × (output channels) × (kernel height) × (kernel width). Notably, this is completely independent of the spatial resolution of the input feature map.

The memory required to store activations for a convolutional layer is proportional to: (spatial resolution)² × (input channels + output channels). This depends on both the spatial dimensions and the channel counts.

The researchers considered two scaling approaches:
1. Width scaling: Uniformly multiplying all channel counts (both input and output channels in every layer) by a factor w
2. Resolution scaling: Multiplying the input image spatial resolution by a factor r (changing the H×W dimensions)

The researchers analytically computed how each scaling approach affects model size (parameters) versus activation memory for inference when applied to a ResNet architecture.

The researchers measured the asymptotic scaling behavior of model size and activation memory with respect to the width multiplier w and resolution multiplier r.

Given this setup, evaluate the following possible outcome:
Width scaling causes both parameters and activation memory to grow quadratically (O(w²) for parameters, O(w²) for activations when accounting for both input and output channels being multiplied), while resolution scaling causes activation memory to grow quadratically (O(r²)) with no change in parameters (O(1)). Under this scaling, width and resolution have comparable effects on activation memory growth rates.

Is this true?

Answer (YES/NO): NO